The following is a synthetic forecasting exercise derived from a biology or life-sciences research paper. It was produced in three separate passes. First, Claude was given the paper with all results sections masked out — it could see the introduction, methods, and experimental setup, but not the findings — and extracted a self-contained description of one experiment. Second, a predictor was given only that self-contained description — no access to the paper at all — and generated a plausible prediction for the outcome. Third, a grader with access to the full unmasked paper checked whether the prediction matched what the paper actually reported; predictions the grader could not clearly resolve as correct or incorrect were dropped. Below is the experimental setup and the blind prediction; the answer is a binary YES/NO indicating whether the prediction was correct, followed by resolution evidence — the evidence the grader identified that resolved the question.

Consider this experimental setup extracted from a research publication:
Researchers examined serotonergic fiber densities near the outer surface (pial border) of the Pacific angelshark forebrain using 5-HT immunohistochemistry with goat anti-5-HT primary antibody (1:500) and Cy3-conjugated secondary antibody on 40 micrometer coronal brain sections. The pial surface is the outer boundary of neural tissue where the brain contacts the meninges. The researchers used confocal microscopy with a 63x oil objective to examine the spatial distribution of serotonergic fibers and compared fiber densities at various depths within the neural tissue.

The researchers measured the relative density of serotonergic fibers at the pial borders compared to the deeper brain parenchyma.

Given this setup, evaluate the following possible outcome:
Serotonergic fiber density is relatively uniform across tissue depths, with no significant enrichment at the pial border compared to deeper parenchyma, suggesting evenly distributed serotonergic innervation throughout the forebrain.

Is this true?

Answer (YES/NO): NO